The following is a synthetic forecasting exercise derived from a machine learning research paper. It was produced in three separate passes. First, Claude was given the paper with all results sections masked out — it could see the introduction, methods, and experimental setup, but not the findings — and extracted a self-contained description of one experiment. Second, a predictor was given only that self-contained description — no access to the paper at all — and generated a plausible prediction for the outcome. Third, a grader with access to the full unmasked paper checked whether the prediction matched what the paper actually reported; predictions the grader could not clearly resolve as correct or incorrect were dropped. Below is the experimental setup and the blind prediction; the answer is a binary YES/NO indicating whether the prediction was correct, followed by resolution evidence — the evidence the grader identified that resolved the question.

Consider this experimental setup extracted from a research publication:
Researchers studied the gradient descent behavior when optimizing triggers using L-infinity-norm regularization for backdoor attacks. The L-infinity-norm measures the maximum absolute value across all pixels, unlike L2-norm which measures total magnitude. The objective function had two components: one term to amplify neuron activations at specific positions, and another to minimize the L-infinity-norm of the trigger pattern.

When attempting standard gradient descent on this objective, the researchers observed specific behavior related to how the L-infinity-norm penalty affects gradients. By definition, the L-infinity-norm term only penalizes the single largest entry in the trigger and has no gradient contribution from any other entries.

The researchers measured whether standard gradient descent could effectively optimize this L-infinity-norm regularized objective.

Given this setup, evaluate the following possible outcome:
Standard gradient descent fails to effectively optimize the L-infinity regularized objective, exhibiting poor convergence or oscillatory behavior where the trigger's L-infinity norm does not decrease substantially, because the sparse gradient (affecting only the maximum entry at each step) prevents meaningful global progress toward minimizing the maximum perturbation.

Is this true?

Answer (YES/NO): YES